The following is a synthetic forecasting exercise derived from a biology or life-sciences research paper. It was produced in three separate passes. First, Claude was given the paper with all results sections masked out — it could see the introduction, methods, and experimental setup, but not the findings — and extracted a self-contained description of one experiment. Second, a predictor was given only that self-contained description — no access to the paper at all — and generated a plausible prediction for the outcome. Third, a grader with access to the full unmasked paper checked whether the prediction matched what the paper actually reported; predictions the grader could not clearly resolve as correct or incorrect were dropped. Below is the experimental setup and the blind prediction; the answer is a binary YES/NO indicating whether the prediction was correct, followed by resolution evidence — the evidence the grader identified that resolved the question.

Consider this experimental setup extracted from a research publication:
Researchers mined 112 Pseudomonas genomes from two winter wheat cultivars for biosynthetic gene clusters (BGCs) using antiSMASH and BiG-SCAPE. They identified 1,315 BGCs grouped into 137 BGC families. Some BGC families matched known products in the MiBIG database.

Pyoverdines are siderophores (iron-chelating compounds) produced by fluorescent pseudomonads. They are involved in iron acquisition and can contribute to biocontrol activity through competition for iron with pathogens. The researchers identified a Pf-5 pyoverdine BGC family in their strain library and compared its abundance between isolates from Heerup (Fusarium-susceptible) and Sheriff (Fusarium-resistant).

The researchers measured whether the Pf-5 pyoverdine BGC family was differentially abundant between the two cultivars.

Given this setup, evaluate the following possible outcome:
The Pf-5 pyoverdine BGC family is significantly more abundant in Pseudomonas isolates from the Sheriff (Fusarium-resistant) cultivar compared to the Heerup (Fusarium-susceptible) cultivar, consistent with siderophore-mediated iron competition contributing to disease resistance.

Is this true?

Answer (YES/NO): YES